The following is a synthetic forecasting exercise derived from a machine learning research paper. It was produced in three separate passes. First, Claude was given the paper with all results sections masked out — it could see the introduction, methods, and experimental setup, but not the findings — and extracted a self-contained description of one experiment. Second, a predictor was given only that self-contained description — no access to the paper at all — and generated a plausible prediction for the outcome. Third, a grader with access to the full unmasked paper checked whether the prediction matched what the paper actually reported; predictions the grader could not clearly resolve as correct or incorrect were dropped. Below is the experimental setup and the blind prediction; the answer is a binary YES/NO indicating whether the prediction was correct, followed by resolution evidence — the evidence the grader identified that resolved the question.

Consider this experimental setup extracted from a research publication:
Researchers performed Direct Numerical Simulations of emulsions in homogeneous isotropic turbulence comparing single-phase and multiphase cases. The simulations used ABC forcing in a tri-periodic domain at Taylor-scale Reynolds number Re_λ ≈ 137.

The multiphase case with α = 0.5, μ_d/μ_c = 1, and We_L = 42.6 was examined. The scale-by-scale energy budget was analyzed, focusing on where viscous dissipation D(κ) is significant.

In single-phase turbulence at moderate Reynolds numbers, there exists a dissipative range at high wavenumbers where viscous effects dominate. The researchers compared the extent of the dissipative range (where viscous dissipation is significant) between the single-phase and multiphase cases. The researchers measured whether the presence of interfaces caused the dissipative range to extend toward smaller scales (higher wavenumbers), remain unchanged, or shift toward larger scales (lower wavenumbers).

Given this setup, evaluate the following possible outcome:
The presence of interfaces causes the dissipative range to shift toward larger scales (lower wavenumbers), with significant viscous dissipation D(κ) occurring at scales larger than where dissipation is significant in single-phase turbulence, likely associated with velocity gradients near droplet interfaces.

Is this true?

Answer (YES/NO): NO